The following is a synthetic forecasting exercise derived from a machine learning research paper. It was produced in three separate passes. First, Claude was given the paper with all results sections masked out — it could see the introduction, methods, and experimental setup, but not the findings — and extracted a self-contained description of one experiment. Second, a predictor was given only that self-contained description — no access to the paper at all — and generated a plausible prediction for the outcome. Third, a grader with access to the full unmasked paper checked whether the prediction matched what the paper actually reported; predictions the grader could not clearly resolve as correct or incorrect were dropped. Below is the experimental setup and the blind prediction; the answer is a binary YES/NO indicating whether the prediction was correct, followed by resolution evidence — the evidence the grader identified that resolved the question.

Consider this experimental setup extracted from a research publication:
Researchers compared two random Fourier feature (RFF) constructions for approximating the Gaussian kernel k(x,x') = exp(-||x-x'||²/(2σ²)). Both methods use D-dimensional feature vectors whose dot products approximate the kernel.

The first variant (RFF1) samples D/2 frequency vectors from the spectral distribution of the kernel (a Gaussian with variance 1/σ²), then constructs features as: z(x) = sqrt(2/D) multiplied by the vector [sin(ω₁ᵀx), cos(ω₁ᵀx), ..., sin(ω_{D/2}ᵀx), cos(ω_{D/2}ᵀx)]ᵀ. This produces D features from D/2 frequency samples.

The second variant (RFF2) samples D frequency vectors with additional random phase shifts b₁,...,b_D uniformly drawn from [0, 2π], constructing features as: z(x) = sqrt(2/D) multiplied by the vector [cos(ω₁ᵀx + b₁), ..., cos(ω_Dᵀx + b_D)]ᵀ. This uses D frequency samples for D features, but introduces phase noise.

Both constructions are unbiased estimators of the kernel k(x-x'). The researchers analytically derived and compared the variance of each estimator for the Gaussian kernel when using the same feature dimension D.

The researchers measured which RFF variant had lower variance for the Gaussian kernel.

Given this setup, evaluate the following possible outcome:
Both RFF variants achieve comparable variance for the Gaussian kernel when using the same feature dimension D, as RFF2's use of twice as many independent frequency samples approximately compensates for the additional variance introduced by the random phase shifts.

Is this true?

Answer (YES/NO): NO